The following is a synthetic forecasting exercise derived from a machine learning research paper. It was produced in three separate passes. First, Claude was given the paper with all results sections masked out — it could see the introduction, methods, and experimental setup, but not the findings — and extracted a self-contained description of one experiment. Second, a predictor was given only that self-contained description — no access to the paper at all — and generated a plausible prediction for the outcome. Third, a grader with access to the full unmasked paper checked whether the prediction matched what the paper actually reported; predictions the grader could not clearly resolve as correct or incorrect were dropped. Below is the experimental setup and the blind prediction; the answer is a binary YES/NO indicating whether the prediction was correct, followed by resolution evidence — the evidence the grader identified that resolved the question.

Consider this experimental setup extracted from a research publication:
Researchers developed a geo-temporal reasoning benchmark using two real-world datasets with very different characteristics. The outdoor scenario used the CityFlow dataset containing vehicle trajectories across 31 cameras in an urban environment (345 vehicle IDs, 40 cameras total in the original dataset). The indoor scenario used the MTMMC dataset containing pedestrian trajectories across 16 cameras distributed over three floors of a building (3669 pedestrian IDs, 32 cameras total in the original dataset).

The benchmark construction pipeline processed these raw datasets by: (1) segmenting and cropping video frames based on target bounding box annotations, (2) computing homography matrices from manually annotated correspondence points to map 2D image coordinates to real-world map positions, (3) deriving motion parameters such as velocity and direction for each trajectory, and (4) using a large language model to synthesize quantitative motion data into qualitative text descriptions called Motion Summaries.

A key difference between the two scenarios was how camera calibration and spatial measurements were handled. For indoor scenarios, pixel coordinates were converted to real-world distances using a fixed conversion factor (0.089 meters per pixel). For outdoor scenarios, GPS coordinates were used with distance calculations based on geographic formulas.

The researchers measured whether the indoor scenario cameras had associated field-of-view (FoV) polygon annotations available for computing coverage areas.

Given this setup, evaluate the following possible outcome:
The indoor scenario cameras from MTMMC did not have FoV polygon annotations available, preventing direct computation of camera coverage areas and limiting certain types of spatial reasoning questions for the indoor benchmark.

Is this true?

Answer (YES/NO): NO